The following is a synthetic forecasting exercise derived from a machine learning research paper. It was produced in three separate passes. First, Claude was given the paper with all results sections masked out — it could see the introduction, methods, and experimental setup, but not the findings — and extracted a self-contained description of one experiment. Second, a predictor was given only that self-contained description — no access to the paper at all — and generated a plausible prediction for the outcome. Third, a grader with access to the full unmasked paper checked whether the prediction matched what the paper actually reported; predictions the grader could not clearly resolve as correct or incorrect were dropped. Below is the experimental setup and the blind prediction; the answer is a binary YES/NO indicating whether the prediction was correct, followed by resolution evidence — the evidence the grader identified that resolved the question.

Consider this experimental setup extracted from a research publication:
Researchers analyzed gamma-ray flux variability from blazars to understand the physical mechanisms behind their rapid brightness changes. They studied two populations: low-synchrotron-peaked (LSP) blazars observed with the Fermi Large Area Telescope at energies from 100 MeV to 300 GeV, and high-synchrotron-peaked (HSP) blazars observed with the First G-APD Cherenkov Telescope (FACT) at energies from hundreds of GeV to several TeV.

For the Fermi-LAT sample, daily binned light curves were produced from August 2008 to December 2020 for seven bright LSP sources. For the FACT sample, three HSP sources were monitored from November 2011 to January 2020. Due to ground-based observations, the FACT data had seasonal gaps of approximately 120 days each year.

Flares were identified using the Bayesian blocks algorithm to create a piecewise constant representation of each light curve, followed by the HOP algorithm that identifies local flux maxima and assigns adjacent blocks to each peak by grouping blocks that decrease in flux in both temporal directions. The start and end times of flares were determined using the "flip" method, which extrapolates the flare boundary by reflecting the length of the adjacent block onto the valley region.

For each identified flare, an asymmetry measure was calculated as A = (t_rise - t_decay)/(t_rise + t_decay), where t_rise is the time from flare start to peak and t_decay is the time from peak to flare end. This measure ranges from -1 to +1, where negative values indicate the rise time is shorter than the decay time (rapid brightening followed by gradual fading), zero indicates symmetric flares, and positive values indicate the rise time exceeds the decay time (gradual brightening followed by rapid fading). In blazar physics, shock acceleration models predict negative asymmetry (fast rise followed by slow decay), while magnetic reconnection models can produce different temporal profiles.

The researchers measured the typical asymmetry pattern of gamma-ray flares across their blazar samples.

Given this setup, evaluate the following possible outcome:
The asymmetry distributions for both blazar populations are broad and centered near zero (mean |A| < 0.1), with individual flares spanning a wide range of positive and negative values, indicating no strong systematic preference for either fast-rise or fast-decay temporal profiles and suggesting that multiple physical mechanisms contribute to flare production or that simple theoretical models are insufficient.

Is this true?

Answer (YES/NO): YES